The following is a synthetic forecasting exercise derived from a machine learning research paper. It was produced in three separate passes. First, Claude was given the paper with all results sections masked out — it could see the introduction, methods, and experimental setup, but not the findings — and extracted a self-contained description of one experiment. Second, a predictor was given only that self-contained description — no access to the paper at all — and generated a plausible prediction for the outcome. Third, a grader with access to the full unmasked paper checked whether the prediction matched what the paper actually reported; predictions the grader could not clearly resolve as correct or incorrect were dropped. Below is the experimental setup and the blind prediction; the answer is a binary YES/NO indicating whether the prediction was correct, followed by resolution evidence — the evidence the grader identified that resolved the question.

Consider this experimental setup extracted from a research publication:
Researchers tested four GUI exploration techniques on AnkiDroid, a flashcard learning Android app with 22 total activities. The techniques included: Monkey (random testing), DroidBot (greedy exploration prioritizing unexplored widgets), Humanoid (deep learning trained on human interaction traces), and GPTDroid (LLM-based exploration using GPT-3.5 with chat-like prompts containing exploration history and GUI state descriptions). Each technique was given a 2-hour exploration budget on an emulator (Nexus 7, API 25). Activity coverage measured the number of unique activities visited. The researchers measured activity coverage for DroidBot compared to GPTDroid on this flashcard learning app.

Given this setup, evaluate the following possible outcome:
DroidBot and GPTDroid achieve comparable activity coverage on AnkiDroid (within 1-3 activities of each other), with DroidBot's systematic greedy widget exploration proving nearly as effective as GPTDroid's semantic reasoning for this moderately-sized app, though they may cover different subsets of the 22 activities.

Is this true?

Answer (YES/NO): NO